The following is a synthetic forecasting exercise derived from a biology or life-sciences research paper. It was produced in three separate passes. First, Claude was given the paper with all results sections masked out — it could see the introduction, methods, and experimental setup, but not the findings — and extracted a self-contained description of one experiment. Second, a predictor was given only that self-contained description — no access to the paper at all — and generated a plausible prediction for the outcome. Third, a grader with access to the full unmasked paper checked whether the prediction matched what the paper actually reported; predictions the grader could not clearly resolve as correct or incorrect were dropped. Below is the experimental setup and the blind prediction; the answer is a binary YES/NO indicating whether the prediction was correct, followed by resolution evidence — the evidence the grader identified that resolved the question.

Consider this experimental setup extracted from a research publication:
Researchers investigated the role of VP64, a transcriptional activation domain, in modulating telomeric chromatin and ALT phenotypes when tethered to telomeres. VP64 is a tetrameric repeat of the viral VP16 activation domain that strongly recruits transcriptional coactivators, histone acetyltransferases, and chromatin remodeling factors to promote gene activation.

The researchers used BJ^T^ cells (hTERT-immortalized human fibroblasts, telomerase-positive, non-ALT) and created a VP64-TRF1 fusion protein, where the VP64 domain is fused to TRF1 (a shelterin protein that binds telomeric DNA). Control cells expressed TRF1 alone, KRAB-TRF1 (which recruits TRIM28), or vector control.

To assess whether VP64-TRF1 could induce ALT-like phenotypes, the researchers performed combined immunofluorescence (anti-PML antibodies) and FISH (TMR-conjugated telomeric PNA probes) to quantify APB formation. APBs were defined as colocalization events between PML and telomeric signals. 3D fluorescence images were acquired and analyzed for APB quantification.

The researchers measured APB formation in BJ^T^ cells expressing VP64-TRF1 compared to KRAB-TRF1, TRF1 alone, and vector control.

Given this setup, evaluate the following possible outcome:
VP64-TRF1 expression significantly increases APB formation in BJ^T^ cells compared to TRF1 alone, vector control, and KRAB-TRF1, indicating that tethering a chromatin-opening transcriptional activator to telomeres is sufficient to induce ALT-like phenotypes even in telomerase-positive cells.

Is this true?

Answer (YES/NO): NO